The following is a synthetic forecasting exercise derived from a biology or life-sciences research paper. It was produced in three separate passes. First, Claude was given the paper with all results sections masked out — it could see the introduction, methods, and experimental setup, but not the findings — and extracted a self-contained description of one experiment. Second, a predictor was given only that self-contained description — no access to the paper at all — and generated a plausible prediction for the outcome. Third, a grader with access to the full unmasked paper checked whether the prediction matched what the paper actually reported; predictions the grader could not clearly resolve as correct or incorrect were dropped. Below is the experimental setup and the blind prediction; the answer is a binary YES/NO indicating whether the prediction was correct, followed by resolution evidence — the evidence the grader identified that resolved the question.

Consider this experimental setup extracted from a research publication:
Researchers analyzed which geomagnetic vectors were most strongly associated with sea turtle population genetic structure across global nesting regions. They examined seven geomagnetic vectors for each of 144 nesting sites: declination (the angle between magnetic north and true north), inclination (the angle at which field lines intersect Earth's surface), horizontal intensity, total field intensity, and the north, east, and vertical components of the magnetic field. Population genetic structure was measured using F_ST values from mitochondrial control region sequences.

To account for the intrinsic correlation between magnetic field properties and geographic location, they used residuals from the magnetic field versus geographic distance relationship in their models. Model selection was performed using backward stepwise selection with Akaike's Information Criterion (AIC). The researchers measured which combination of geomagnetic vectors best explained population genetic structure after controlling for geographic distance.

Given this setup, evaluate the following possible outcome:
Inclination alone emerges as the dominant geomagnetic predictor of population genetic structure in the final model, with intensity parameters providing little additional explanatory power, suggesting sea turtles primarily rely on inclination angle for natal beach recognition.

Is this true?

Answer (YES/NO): NO